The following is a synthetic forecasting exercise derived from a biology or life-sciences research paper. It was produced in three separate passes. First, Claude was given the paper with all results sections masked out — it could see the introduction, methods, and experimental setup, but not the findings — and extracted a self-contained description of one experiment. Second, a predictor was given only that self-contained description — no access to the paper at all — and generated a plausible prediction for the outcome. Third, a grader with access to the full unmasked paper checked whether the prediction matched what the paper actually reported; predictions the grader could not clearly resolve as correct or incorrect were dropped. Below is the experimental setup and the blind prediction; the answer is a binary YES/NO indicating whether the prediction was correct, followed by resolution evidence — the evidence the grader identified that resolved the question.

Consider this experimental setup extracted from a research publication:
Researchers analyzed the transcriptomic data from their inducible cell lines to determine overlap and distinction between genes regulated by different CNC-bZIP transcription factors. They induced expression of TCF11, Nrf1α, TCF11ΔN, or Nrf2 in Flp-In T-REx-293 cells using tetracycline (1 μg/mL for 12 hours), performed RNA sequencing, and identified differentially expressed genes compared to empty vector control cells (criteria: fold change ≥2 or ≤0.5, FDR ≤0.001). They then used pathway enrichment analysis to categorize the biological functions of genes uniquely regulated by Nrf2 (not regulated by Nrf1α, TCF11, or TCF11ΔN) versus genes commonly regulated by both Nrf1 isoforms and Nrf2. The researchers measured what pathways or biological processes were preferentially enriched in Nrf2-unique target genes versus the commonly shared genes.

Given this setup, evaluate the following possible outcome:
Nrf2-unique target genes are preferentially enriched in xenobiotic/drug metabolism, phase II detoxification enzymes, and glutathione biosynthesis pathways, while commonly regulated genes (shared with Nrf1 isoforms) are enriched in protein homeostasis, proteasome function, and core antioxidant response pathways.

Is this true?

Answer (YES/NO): NO